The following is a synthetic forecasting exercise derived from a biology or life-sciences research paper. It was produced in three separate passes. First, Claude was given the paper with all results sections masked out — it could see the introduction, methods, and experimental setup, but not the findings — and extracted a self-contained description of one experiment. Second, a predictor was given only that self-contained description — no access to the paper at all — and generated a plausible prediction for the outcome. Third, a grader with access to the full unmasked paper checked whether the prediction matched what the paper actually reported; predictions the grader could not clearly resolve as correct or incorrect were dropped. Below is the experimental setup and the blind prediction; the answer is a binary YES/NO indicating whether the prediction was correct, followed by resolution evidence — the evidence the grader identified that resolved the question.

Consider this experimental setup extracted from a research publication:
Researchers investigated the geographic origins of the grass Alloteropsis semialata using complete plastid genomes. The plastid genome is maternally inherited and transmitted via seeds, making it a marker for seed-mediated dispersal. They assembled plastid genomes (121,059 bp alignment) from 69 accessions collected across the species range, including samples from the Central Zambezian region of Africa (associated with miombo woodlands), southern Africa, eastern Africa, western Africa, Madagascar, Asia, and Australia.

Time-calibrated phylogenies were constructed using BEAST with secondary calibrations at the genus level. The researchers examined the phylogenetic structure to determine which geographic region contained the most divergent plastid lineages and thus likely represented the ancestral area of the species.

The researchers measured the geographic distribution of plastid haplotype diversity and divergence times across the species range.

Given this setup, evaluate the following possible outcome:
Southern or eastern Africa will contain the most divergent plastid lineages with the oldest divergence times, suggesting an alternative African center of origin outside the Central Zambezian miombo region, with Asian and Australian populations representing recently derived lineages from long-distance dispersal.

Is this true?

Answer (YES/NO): NO